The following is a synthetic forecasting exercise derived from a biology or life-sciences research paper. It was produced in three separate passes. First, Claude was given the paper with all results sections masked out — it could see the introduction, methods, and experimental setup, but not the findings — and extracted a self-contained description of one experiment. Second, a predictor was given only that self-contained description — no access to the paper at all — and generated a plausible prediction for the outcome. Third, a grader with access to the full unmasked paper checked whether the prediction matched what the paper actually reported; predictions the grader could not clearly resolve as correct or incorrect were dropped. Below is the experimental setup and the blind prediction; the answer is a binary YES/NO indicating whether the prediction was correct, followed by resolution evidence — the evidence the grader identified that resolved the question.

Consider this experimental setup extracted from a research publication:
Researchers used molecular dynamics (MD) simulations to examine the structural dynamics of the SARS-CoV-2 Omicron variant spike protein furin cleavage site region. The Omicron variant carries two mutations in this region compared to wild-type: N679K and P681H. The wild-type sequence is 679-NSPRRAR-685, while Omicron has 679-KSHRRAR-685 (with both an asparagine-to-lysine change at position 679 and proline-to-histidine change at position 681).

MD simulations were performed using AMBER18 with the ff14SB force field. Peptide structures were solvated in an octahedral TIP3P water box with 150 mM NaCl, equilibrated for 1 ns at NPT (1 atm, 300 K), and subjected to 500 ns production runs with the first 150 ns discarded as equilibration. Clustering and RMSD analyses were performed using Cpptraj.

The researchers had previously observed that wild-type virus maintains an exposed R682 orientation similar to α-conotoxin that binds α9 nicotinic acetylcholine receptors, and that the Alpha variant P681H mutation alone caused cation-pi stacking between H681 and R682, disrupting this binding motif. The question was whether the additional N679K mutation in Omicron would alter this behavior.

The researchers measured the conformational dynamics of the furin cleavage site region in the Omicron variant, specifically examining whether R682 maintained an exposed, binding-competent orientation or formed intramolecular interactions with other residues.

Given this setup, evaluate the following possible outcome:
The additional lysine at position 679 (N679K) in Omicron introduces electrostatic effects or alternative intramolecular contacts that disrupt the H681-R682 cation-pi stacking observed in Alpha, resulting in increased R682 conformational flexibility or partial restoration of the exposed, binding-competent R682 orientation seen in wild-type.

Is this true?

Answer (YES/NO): NO